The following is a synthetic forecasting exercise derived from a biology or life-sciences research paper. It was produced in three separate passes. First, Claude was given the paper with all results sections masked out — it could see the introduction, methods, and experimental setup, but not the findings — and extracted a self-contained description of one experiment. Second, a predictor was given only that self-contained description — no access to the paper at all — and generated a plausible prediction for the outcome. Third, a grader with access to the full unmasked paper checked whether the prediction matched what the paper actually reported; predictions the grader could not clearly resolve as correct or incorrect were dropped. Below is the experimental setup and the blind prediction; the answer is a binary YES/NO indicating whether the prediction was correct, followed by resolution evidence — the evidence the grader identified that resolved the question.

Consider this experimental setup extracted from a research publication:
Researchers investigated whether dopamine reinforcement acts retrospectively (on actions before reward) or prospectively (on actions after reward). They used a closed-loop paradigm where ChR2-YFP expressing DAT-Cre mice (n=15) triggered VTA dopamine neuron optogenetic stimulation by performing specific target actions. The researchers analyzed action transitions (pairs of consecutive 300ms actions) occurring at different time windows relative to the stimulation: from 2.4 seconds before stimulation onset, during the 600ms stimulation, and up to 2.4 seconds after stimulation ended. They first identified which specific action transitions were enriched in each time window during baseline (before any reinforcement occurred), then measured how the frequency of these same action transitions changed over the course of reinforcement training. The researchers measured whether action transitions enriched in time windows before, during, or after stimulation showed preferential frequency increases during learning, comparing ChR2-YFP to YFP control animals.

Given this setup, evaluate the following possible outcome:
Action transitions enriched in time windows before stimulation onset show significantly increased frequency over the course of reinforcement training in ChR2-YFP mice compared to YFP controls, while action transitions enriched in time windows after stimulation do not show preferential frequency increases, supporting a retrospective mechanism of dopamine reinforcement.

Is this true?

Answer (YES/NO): YES